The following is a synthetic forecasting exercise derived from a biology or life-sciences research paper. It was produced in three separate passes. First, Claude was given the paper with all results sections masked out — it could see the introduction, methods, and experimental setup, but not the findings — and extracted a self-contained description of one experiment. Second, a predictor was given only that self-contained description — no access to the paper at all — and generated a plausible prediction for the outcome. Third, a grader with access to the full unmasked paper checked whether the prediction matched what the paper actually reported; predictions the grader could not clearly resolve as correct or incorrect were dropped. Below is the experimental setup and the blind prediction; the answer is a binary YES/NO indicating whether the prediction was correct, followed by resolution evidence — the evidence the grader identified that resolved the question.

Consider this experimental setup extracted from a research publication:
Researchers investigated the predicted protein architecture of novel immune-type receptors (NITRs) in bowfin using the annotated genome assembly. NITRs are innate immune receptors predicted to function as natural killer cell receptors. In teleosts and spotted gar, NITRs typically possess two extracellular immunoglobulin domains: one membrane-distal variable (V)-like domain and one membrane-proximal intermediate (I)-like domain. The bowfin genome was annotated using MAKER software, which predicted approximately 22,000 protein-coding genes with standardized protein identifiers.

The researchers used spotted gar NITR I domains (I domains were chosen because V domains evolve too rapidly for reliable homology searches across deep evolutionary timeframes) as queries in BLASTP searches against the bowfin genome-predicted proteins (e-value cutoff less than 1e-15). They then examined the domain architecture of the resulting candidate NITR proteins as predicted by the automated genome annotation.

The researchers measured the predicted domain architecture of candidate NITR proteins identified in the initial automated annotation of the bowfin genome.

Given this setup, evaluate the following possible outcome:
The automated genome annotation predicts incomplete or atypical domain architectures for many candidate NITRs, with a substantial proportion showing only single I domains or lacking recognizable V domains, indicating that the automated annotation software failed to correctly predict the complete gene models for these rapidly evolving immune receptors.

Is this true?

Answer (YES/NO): NO